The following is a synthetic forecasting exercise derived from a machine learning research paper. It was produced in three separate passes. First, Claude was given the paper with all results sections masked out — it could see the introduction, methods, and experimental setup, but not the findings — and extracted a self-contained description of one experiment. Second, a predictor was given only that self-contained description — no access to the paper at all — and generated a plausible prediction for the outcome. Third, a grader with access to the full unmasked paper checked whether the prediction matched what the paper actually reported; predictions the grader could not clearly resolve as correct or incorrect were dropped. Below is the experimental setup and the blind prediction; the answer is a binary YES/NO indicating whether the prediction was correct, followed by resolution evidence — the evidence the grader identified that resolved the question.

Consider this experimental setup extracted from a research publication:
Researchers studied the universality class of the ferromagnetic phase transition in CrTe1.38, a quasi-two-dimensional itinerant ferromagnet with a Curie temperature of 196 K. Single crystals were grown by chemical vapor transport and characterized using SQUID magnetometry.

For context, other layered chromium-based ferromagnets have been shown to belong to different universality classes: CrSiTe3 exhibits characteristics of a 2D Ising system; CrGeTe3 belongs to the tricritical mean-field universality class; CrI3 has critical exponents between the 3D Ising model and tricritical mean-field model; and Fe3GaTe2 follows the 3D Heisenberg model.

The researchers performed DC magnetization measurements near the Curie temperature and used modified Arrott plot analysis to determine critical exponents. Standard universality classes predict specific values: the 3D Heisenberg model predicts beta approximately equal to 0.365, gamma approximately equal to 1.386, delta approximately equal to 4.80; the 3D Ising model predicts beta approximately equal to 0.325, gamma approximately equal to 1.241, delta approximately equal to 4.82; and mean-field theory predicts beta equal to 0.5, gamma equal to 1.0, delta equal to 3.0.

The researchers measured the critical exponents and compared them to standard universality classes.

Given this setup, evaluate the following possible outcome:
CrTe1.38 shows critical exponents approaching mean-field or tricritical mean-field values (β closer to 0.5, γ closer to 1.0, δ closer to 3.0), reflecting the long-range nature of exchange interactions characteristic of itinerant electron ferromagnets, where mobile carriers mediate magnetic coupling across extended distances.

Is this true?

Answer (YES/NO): NO